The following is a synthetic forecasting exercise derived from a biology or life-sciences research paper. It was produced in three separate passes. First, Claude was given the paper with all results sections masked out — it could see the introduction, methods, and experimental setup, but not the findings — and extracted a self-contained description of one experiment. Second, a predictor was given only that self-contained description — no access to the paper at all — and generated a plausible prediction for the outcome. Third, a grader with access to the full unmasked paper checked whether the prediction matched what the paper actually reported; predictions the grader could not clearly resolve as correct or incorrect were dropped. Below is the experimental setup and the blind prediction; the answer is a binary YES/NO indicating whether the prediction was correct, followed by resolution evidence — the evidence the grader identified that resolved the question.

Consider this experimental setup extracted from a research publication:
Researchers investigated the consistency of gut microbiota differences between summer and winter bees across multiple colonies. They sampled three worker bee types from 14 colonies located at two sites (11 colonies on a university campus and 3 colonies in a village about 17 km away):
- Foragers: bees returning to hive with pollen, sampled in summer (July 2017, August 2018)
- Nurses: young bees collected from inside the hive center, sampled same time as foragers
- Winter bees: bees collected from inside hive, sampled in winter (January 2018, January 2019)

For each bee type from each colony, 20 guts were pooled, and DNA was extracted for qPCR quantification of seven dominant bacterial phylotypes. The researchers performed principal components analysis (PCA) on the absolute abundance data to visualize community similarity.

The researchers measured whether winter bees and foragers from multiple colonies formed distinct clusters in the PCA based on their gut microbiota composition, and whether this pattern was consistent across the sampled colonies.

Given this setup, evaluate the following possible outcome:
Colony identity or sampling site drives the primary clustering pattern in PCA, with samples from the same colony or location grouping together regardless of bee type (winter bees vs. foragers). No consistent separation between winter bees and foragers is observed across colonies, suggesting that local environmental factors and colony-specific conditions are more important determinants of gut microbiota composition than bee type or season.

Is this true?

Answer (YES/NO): NO